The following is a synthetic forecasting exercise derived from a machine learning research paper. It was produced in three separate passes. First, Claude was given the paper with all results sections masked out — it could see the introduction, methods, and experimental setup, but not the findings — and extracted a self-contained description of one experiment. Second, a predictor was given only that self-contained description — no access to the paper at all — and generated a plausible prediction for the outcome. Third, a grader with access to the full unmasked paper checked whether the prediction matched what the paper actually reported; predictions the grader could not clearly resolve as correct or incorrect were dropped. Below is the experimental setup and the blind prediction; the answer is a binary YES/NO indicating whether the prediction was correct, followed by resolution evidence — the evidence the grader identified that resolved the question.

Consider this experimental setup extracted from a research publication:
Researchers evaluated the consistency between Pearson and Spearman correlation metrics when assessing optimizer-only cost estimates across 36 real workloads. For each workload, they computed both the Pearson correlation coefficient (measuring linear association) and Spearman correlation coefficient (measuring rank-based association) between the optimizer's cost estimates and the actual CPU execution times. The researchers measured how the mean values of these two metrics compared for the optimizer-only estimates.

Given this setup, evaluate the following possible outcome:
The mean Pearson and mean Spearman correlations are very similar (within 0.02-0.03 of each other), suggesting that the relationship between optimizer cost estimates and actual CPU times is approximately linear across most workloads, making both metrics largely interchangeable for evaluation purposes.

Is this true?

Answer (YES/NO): YES